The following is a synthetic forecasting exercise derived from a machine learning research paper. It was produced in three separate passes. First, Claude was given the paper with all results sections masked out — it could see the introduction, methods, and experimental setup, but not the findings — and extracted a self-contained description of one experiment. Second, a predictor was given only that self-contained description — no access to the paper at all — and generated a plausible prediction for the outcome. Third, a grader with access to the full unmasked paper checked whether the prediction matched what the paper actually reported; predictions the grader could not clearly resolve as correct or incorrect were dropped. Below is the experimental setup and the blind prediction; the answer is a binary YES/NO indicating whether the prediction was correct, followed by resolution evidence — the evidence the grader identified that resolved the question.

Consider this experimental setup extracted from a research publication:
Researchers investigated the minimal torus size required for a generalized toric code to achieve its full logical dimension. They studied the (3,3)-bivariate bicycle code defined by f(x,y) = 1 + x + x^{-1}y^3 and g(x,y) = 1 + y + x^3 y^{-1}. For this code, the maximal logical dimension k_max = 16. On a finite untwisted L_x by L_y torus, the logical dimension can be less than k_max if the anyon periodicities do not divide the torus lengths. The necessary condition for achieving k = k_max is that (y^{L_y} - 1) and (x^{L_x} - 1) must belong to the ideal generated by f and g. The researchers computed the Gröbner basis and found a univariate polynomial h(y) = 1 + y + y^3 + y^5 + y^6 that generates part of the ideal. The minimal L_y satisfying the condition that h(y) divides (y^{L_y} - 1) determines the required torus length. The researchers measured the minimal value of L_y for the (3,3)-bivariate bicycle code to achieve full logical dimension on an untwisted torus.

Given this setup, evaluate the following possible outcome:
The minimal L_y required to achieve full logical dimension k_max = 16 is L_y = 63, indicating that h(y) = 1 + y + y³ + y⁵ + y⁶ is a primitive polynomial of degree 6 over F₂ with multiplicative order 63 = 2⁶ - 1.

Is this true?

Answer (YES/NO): NO